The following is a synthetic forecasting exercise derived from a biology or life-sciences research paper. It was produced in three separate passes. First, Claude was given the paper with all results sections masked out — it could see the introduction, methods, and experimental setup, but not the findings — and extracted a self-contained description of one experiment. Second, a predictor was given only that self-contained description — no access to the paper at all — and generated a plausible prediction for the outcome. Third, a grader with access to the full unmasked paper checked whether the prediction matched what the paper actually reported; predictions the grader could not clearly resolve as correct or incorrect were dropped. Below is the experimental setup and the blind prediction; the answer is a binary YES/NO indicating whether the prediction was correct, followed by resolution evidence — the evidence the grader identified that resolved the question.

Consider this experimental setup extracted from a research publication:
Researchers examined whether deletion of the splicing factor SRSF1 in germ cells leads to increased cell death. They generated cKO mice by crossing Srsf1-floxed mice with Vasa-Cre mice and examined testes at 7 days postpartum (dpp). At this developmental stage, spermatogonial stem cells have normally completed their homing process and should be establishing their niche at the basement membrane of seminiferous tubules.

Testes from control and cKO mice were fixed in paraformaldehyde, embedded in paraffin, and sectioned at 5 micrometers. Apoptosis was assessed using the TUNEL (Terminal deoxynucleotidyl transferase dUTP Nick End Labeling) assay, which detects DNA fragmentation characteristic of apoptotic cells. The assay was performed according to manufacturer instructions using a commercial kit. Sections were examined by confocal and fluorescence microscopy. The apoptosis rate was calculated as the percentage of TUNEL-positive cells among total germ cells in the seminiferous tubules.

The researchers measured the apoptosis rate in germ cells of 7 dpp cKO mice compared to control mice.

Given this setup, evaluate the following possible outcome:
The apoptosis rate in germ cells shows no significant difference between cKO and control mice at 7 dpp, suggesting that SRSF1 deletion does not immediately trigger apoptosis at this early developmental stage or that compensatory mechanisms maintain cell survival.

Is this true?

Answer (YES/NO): NO